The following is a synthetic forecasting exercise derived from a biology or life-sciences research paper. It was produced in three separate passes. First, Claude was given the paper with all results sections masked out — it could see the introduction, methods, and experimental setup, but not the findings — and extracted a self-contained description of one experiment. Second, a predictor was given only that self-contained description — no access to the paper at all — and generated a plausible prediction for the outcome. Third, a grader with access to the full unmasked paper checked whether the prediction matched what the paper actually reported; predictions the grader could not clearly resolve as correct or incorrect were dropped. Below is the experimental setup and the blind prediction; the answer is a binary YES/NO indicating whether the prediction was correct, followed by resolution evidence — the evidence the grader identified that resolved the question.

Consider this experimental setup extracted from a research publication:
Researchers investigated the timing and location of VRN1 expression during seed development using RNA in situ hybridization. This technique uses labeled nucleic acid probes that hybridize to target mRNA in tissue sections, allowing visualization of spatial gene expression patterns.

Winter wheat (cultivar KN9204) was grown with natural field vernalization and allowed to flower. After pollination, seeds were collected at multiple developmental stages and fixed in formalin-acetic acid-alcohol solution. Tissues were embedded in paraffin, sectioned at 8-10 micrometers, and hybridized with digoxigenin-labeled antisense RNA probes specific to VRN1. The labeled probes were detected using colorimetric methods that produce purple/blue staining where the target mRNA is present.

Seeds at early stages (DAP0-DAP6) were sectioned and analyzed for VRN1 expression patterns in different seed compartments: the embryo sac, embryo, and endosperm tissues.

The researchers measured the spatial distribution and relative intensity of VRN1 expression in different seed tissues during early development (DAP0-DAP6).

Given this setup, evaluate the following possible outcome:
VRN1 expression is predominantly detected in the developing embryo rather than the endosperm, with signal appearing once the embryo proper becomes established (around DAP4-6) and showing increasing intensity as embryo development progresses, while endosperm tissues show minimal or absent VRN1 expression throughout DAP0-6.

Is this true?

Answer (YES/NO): NO